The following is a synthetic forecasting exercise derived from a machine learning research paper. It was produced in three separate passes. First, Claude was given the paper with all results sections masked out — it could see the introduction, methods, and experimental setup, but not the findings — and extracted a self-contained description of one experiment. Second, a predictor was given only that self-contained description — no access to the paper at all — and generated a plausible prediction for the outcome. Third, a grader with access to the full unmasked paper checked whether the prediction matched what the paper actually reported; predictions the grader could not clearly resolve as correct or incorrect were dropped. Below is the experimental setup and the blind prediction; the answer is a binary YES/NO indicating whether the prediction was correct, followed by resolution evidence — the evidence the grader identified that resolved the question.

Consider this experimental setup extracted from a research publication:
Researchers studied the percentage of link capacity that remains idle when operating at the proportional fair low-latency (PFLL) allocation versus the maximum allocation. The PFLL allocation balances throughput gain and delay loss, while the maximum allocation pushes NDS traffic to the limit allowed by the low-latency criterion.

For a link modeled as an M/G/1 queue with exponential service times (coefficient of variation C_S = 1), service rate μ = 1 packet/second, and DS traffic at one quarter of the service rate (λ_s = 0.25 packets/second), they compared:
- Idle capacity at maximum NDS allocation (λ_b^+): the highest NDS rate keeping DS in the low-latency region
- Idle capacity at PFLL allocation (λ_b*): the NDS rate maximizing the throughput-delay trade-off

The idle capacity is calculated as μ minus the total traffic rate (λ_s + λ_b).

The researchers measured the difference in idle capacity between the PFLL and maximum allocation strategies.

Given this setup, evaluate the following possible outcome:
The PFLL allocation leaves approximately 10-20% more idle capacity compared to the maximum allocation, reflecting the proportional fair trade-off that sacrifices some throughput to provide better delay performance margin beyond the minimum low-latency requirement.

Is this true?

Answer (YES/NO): YES